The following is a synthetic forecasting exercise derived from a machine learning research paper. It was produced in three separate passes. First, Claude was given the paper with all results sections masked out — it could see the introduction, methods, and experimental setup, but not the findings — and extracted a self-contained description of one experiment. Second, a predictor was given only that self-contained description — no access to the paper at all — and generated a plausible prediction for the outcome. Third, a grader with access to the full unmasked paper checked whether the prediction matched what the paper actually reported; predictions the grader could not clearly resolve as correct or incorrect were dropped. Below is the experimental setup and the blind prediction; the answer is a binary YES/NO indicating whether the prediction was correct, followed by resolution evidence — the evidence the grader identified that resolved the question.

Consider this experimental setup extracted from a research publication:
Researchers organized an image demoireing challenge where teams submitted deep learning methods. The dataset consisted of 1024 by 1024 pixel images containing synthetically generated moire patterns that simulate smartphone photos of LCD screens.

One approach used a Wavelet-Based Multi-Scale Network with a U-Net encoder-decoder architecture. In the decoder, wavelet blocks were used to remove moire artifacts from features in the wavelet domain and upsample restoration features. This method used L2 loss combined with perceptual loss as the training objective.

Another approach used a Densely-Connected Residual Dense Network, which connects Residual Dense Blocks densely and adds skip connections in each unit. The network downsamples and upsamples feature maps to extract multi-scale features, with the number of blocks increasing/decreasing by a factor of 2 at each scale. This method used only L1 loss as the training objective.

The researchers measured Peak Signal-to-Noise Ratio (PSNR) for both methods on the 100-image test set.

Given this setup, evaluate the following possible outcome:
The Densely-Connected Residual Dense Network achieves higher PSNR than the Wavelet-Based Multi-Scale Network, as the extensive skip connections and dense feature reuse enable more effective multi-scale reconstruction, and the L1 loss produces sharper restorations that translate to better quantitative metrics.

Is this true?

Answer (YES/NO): YES